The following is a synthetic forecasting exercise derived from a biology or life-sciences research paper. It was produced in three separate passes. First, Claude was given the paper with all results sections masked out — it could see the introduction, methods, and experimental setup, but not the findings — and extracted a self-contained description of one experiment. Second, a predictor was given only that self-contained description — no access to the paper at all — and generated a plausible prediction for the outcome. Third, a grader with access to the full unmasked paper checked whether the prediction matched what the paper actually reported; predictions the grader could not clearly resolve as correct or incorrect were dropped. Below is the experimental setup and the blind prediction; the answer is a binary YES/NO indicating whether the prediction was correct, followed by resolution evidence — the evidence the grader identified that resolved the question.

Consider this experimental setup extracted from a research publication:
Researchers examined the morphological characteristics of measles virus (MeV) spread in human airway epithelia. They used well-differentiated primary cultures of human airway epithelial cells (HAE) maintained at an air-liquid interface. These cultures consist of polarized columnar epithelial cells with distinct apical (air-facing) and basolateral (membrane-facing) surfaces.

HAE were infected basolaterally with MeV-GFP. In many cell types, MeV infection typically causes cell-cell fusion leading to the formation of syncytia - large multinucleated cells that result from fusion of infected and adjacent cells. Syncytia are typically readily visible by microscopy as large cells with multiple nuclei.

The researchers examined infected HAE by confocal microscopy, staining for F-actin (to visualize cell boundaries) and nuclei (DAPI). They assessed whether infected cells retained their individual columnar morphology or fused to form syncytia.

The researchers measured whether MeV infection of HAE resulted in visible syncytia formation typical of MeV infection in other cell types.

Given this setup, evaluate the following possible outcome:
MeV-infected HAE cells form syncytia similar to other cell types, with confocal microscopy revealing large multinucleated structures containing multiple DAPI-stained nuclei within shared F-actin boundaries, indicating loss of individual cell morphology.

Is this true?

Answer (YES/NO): NO